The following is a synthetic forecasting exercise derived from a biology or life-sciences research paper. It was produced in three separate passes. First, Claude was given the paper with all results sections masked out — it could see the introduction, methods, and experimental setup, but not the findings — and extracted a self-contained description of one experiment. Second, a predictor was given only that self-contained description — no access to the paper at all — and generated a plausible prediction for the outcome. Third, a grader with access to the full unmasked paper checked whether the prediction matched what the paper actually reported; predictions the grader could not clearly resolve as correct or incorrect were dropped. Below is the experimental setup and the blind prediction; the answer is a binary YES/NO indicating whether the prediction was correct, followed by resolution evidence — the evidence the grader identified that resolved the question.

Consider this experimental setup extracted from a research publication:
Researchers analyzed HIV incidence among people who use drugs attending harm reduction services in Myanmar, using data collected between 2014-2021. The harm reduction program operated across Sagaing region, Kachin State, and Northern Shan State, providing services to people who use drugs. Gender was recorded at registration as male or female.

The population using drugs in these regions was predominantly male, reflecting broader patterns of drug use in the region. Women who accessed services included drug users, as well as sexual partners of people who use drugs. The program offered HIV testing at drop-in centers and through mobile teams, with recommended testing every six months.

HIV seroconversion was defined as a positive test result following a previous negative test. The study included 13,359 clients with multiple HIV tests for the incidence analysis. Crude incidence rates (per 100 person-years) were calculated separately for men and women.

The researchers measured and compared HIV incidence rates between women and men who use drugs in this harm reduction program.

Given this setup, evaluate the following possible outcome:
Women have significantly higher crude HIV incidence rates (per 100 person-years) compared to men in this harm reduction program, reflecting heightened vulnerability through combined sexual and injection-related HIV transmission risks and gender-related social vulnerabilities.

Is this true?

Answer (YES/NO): NO